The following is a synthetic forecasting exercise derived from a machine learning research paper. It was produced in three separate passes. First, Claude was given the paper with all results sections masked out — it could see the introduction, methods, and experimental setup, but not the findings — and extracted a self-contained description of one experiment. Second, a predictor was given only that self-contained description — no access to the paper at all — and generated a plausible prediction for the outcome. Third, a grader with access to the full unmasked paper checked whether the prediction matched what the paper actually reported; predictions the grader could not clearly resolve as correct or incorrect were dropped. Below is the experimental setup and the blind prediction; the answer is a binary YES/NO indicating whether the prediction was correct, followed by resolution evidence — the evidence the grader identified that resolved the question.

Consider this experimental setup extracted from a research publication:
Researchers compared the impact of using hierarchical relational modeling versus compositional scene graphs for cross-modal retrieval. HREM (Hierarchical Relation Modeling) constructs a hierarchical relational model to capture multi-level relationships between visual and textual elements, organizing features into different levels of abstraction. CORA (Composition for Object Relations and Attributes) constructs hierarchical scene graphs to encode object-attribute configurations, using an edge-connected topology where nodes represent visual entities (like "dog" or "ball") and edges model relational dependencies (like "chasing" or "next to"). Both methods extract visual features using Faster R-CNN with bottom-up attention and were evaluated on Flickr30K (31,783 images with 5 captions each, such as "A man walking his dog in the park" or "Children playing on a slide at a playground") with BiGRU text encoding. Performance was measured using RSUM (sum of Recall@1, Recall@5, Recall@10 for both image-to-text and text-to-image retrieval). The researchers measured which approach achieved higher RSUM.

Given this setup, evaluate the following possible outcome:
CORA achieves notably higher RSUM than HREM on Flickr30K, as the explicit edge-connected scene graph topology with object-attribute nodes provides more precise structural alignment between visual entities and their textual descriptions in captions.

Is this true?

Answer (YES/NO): NO